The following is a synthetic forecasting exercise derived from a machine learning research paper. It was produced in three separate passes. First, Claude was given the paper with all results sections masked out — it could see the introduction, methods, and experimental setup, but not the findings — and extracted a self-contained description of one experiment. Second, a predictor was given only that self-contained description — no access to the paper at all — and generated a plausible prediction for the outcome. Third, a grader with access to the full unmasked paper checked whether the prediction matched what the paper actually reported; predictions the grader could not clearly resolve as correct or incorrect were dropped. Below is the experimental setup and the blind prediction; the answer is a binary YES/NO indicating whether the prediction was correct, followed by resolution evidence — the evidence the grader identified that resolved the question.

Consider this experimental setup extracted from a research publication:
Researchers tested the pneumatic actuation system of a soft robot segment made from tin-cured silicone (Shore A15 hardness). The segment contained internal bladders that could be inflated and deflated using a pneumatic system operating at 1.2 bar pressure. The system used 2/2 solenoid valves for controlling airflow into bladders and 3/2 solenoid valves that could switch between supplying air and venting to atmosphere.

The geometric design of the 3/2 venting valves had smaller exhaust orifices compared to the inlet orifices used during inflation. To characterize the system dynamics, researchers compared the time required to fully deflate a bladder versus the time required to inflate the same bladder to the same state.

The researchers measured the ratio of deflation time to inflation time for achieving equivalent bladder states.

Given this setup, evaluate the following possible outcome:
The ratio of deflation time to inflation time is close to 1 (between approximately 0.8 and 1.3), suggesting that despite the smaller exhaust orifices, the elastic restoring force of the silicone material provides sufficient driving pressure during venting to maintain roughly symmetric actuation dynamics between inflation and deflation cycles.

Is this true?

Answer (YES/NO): NO